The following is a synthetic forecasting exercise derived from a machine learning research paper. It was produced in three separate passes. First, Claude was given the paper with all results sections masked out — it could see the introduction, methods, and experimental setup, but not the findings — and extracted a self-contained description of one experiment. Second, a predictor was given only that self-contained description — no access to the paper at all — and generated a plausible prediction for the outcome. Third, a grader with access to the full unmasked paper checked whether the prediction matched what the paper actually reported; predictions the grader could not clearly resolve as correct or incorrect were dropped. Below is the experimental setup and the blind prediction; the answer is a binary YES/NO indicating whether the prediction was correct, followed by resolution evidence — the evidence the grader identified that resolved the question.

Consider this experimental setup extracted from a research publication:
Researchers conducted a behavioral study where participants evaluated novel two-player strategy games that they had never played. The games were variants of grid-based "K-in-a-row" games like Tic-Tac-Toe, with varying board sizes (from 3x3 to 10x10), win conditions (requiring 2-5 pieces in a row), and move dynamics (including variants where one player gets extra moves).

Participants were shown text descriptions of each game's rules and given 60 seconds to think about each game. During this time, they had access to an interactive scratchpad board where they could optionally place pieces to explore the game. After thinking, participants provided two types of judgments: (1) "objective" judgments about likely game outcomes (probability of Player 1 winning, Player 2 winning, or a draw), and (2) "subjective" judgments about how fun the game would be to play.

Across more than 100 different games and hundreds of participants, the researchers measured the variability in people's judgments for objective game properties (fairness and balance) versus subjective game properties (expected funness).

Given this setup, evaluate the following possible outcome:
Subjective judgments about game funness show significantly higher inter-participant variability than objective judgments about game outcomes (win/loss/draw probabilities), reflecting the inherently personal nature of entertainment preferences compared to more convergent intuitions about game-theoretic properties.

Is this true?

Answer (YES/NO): YES